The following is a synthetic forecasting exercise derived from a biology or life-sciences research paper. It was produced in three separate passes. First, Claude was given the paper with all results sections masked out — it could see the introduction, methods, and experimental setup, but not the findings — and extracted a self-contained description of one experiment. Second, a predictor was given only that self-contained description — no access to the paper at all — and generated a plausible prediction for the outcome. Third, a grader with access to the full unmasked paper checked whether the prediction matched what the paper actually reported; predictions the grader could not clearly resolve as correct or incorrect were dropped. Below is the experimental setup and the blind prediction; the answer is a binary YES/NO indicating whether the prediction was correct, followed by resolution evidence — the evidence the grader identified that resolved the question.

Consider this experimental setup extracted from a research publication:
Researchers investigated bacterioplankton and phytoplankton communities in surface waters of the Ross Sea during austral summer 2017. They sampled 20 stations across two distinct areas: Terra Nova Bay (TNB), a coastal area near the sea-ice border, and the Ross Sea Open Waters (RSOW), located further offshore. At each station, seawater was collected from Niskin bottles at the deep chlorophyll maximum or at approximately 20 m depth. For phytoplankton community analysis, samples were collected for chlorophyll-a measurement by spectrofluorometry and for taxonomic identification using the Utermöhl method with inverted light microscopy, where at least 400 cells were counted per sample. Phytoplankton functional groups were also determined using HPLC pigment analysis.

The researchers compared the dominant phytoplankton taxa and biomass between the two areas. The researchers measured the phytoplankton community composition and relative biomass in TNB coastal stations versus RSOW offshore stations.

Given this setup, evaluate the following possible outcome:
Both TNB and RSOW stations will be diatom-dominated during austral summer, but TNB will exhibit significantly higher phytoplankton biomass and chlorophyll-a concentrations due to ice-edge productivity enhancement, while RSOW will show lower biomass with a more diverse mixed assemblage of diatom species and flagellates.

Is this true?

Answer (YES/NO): NO